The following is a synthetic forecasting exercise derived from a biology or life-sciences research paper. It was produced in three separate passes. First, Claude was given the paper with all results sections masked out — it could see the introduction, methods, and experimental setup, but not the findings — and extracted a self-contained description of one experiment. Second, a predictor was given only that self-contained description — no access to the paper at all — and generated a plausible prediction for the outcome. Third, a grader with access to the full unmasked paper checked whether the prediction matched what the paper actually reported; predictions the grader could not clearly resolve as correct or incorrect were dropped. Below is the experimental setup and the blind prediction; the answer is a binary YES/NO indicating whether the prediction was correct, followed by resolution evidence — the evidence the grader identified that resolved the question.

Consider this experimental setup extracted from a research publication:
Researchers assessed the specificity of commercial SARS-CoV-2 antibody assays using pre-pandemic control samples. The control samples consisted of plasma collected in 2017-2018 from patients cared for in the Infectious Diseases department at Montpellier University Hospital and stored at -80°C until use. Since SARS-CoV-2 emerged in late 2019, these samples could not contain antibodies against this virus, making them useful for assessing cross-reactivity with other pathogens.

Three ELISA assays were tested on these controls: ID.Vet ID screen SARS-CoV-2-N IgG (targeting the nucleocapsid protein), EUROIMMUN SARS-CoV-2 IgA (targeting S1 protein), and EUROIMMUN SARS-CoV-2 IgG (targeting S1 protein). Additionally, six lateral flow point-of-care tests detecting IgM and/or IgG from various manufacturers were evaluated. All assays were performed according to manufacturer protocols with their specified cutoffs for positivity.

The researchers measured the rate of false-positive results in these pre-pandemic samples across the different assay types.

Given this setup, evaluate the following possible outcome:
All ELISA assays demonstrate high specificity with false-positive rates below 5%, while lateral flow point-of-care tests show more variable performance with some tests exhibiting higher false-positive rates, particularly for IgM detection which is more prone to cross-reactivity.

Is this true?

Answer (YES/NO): NO